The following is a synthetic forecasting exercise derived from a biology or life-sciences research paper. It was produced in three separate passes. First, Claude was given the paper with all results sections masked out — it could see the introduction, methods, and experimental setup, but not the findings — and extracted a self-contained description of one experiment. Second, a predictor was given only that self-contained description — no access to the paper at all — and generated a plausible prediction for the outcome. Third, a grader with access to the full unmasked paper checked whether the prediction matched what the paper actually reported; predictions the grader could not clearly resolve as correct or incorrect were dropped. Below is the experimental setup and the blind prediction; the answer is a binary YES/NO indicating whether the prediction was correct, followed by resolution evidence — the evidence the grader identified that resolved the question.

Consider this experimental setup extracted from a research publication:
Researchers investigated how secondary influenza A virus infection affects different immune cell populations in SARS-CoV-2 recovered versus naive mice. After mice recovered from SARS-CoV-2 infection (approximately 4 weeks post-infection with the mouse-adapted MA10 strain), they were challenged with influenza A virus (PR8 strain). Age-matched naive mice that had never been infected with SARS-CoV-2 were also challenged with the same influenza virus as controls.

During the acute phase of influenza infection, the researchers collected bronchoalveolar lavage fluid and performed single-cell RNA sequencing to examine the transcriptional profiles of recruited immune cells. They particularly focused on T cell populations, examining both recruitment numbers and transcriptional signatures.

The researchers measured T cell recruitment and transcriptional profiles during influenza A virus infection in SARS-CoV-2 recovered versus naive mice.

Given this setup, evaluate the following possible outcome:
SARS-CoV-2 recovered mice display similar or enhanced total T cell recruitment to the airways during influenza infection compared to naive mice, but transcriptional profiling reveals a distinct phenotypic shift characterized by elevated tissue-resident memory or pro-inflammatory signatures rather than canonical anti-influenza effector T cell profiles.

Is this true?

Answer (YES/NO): NO